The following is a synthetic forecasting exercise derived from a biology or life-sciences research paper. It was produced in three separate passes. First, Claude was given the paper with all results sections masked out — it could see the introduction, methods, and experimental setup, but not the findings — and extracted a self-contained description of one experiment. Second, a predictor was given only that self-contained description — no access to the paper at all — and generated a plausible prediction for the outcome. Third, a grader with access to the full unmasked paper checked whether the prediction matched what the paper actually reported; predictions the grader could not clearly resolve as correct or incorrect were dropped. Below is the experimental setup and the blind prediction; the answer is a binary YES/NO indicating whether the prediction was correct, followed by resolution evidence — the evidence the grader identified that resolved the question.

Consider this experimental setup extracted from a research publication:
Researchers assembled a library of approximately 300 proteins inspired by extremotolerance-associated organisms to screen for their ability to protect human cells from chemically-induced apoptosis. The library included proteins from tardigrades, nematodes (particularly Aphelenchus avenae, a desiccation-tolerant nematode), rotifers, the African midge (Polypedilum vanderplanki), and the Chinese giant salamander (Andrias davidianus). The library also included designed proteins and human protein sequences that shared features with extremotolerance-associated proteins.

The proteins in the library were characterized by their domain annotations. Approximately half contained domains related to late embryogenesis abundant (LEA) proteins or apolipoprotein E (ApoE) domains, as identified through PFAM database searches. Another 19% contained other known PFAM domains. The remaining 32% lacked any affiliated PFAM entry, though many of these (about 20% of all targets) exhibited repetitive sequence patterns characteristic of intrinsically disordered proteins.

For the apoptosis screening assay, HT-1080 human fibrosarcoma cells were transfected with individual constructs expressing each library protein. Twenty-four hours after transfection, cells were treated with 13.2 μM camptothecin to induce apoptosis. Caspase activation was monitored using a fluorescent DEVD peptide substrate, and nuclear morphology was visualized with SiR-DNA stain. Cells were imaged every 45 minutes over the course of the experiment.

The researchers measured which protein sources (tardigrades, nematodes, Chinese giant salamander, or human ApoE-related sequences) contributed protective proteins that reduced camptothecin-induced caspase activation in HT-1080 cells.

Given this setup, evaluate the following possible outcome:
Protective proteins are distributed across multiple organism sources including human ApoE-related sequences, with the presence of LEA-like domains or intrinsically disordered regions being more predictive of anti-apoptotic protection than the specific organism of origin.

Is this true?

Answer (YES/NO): NO